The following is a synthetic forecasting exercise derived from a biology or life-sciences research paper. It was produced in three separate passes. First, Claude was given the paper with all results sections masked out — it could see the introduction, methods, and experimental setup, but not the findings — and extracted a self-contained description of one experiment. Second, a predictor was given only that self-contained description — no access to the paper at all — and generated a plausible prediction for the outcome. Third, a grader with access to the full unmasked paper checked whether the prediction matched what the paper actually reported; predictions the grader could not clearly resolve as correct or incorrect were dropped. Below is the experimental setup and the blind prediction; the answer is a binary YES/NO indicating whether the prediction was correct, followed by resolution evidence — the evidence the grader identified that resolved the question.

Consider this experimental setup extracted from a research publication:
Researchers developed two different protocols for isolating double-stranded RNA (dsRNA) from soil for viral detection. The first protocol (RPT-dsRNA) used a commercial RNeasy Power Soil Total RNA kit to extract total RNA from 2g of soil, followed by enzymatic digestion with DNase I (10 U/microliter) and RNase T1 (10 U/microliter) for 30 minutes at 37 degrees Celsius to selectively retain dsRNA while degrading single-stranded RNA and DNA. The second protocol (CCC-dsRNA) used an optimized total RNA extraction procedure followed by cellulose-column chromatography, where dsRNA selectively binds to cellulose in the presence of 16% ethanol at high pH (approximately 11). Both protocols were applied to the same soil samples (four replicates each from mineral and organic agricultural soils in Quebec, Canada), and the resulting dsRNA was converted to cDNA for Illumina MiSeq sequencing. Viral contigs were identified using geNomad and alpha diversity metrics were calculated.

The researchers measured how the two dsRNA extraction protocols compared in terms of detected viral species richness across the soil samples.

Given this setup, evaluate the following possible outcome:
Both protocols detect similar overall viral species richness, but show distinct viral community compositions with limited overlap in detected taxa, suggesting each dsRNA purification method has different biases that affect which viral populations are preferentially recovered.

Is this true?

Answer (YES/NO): NO